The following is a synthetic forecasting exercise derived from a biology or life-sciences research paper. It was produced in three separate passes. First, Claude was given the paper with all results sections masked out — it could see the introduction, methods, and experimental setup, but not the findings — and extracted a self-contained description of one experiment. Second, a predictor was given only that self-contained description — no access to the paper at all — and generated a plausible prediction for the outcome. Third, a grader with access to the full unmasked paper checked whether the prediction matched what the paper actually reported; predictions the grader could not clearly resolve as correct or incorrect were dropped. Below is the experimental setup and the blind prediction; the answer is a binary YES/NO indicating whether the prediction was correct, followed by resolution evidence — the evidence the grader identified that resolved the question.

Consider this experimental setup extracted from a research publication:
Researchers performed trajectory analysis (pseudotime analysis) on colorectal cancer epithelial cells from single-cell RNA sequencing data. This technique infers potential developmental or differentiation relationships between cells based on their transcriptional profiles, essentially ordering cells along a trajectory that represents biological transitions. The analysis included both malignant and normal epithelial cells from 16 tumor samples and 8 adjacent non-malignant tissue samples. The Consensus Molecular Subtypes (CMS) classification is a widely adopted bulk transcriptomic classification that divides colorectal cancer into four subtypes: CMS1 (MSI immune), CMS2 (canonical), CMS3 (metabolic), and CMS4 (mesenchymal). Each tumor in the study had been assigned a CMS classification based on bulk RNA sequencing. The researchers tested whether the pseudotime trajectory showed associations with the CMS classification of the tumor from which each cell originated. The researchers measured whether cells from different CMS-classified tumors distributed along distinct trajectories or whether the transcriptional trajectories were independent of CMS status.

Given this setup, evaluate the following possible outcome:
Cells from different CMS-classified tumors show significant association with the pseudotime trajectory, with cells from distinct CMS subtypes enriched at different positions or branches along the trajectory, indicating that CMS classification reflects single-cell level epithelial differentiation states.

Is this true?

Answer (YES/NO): NO